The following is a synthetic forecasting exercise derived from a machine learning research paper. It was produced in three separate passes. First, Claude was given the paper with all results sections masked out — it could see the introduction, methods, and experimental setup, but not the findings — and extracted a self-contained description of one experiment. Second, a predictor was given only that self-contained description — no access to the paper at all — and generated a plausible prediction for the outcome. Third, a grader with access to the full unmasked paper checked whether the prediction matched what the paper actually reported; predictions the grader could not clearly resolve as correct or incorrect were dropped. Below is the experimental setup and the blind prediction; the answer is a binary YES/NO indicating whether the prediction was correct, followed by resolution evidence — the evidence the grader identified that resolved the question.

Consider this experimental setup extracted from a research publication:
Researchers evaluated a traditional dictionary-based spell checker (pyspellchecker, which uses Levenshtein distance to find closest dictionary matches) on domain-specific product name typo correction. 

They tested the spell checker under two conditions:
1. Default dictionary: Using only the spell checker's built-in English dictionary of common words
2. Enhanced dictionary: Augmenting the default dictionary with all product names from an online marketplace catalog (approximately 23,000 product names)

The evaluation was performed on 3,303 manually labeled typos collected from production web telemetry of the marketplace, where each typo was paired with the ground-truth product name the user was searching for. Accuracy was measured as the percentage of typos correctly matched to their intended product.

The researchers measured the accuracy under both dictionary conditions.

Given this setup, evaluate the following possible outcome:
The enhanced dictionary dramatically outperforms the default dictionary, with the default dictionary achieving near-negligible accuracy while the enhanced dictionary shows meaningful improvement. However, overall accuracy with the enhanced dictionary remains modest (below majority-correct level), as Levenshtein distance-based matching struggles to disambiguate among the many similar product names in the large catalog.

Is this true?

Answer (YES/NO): NO